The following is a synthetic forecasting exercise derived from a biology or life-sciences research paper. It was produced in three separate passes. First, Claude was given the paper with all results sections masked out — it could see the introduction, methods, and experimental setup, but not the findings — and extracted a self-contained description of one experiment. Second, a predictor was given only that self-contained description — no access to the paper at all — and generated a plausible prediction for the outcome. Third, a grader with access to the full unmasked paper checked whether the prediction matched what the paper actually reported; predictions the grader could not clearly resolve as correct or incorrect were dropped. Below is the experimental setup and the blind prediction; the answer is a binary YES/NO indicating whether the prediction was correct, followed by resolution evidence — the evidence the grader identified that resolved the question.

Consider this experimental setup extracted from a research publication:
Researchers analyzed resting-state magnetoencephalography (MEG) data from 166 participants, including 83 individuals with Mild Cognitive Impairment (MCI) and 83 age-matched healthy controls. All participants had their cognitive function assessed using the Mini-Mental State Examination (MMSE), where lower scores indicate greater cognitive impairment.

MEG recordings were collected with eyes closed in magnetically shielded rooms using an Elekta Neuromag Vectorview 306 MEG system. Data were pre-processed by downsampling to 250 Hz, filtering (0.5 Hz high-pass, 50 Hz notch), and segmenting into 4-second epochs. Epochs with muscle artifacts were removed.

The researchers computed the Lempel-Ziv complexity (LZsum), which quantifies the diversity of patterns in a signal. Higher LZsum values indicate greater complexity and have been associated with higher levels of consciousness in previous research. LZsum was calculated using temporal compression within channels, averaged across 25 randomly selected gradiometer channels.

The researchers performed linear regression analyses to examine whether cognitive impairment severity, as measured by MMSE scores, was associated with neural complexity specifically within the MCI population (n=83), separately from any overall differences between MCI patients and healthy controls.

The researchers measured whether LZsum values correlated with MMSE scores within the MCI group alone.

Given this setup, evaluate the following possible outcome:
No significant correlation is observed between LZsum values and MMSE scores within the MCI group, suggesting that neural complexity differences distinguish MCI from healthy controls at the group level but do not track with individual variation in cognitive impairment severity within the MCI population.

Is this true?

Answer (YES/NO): NO